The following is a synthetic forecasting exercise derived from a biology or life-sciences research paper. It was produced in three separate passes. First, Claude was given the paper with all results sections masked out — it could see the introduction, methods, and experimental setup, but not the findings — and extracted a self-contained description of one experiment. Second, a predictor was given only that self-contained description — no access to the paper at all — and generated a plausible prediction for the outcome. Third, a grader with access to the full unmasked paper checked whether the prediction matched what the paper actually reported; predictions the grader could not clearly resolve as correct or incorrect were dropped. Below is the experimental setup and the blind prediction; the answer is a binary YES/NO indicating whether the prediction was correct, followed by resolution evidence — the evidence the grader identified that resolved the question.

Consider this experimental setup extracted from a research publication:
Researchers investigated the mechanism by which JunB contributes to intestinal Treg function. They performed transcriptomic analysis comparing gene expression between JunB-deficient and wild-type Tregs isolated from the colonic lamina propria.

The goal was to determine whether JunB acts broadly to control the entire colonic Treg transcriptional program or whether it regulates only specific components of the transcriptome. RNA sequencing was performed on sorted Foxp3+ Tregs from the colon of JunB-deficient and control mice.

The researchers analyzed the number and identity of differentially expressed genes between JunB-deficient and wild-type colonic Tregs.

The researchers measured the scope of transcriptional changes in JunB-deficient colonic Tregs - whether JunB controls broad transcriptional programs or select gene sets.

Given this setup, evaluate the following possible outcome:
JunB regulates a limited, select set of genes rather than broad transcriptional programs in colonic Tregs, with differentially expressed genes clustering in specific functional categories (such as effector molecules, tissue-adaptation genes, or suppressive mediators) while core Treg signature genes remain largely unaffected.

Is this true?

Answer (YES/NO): YES